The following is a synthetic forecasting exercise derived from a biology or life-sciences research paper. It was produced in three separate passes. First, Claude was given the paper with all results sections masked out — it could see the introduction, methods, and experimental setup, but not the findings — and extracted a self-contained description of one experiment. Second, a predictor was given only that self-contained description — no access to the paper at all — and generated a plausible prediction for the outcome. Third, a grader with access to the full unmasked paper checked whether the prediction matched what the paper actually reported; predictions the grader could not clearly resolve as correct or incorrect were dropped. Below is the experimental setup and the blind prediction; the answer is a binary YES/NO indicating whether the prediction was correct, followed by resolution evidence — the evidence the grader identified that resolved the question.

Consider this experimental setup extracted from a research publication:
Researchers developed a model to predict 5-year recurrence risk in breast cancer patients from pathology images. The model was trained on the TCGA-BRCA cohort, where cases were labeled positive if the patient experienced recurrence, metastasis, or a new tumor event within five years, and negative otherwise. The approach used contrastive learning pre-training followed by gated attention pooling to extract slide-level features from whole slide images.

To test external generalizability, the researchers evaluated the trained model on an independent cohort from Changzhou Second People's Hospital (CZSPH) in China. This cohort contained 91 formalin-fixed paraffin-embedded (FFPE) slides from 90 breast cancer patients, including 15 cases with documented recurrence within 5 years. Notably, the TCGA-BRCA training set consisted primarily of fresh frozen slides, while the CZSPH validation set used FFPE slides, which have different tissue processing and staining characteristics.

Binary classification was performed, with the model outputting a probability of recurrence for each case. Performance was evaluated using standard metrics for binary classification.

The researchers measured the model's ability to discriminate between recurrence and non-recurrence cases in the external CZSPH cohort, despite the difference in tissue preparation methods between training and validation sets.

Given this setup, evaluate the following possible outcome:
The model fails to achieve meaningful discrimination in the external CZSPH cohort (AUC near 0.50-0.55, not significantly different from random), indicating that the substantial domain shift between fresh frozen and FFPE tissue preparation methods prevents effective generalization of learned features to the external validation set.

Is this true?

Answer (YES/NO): NO